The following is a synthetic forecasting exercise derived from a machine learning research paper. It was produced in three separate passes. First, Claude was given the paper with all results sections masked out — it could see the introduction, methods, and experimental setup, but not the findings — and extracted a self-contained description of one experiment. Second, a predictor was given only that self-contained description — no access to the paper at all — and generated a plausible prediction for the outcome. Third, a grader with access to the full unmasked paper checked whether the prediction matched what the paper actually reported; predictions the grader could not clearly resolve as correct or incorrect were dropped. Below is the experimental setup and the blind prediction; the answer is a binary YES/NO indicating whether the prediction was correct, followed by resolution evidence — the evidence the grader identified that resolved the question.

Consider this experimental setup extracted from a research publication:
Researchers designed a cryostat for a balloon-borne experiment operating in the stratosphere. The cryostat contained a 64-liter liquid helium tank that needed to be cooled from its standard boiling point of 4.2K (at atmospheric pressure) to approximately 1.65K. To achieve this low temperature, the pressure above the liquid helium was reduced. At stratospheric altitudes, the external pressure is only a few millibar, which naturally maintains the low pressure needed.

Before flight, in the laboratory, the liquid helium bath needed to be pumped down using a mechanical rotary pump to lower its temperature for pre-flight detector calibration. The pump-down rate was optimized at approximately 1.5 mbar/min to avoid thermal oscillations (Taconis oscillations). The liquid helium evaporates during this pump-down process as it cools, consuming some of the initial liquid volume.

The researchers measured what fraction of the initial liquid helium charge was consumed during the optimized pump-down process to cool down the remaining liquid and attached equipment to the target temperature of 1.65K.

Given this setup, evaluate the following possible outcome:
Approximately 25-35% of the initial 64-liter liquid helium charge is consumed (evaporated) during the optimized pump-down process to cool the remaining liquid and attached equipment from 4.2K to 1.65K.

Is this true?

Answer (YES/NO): NO